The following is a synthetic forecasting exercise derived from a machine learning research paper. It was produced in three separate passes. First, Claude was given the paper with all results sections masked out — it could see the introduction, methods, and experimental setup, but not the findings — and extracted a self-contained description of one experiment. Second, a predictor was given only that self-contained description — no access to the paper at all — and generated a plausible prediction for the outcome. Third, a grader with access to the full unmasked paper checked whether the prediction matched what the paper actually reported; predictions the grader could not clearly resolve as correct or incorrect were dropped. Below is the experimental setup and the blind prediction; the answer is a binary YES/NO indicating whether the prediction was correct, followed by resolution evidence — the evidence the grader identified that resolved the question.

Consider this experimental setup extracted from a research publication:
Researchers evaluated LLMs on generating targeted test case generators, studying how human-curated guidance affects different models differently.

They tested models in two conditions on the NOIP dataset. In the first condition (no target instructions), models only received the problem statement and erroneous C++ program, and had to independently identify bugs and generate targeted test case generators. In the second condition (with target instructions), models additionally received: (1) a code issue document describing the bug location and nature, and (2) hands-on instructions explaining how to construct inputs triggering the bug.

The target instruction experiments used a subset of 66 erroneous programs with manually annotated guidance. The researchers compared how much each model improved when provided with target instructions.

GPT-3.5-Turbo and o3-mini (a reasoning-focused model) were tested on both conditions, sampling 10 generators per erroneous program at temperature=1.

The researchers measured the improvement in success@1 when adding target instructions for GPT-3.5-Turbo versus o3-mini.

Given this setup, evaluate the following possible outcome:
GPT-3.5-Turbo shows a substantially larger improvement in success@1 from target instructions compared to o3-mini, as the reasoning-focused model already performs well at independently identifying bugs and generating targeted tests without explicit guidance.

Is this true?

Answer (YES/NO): YES